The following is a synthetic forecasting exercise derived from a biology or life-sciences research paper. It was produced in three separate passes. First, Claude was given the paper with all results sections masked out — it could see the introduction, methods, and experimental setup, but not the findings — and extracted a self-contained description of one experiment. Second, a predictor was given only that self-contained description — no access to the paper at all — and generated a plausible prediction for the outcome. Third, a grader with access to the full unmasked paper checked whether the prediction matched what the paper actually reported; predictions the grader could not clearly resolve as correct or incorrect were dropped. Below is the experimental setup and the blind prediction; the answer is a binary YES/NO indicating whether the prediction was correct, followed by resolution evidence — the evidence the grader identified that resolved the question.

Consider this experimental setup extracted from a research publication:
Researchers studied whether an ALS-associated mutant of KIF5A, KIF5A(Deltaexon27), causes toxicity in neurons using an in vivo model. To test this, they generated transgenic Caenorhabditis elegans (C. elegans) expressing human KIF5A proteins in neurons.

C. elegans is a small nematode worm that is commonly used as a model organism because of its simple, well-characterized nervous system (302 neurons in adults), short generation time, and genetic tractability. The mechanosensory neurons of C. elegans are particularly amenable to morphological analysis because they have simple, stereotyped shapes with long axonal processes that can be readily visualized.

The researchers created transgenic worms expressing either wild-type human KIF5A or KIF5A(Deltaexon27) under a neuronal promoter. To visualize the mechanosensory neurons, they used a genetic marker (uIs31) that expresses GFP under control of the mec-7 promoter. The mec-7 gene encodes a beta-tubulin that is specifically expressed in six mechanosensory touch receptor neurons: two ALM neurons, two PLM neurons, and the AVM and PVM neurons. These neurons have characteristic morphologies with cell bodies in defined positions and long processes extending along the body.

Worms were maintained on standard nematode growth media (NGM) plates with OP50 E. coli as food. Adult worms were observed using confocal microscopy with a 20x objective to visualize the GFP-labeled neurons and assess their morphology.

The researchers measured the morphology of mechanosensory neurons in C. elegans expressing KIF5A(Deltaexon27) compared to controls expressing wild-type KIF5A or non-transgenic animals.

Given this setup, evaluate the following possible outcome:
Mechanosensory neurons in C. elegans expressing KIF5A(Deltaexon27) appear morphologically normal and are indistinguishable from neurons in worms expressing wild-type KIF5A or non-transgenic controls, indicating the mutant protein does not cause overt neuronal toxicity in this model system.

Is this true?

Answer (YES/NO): NO